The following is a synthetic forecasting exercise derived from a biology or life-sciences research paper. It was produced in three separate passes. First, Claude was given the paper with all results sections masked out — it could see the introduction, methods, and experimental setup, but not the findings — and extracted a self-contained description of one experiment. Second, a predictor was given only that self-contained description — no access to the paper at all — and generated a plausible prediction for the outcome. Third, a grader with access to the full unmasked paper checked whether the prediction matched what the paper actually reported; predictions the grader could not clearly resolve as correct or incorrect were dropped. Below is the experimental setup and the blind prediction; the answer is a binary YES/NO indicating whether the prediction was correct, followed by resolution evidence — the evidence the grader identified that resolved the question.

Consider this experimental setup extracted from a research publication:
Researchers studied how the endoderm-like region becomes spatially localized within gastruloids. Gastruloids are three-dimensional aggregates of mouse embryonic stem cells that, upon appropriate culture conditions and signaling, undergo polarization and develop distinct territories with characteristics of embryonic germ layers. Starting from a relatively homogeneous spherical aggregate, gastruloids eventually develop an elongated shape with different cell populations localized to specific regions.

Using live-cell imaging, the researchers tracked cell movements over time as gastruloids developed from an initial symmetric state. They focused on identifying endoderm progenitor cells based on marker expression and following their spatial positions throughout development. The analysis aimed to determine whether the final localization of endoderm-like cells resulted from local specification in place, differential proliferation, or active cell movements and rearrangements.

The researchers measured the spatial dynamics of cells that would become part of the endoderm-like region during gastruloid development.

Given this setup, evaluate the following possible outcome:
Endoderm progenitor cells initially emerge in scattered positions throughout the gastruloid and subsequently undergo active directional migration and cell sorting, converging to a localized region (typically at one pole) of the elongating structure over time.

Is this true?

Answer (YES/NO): YES